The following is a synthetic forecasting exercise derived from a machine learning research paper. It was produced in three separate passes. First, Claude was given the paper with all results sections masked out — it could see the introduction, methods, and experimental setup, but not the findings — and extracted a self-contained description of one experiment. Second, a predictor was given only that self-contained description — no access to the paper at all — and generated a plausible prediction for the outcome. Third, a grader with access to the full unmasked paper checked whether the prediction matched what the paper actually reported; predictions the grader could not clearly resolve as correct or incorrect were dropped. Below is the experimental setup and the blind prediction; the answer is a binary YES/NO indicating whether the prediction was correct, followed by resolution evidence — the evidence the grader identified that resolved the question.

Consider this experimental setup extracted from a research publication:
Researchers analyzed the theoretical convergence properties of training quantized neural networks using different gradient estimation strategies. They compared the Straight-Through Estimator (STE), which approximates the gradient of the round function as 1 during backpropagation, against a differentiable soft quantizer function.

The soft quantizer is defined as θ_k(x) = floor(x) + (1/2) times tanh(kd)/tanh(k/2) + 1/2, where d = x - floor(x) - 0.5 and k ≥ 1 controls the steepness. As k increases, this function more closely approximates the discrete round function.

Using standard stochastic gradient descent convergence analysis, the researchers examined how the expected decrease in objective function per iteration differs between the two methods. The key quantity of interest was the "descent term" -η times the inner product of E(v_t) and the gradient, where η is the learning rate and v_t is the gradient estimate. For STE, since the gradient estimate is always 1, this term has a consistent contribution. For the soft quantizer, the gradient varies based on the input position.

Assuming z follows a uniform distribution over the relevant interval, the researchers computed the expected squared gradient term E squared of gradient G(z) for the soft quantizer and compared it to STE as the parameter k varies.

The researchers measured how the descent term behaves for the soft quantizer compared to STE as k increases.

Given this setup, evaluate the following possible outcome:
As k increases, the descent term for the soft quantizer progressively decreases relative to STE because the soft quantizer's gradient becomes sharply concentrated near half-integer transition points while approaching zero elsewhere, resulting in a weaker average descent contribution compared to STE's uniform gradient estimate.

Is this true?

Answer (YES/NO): YES